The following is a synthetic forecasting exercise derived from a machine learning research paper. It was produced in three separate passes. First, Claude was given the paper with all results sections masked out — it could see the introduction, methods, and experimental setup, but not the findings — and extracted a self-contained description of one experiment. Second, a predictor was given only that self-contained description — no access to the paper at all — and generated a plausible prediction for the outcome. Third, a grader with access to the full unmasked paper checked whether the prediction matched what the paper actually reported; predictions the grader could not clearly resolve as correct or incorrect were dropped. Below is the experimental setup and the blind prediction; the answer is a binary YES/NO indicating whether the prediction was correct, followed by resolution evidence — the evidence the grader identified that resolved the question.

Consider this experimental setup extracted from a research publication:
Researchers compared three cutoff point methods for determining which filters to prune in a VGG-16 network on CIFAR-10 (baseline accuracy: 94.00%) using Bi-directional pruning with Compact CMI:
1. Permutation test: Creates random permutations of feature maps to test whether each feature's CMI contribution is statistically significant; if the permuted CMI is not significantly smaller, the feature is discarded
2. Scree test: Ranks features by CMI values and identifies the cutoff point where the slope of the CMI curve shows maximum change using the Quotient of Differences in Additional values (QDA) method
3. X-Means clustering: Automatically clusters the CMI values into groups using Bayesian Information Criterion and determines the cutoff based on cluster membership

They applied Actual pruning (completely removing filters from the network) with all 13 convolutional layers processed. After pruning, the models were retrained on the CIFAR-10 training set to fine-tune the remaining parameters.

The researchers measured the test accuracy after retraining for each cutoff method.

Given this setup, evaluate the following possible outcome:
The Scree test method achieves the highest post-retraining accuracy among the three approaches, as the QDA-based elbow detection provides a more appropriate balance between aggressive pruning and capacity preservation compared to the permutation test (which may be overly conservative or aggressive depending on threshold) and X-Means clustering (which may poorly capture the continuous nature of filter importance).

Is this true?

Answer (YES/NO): YES